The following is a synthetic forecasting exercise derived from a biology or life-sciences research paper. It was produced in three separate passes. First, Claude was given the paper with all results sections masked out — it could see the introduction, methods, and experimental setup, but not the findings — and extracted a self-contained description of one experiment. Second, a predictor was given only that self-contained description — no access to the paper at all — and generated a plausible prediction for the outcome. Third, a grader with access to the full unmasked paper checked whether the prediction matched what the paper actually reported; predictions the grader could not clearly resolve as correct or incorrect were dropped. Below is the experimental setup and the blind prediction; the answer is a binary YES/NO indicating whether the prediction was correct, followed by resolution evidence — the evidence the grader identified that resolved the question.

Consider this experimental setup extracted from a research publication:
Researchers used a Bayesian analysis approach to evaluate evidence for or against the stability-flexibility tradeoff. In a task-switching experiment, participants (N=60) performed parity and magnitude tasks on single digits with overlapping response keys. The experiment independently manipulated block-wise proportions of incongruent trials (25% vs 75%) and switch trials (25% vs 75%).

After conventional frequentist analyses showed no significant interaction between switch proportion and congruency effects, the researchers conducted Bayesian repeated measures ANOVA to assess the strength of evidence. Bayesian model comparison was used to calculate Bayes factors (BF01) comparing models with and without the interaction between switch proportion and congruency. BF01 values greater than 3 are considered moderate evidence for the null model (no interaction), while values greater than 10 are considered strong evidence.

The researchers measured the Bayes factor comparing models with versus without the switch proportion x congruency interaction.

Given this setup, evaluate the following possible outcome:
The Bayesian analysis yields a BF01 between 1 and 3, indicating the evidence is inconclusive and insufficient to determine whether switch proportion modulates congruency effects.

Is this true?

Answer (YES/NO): NO